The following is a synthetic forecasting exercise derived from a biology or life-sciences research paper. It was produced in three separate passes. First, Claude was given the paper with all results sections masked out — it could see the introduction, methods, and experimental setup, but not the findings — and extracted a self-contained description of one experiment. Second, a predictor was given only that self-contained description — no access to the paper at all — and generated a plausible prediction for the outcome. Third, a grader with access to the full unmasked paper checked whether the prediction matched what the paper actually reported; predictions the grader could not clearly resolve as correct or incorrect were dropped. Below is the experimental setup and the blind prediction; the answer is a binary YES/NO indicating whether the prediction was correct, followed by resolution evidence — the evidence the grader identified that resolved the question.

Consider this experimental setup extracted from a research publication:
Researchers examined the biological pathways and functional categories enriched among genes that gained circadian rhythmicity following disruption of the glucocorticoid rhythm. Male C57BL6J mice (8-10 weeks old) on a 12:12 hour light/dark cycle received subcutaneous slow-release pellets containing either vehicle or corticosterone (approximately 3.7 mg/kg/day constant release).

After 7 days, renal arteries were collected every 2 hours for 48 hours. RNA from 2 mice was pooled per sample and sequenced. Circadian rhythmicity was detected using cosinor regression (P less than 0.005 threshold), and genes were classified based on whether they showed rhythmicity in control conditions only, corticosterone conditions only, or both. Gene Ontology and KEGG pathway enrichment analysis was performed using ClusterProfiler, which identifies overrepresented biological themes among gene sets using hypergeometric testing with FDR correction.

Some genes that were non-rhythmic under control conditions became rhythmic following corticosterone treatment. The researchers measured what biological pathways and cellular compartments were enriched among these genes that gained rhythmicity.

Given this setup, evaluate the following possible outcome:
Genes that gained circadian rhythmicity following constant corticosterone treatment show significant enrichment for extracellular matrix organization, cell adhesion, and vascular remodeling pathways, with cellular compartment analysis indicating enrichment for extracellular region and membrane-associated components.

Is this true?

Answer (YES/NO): NO